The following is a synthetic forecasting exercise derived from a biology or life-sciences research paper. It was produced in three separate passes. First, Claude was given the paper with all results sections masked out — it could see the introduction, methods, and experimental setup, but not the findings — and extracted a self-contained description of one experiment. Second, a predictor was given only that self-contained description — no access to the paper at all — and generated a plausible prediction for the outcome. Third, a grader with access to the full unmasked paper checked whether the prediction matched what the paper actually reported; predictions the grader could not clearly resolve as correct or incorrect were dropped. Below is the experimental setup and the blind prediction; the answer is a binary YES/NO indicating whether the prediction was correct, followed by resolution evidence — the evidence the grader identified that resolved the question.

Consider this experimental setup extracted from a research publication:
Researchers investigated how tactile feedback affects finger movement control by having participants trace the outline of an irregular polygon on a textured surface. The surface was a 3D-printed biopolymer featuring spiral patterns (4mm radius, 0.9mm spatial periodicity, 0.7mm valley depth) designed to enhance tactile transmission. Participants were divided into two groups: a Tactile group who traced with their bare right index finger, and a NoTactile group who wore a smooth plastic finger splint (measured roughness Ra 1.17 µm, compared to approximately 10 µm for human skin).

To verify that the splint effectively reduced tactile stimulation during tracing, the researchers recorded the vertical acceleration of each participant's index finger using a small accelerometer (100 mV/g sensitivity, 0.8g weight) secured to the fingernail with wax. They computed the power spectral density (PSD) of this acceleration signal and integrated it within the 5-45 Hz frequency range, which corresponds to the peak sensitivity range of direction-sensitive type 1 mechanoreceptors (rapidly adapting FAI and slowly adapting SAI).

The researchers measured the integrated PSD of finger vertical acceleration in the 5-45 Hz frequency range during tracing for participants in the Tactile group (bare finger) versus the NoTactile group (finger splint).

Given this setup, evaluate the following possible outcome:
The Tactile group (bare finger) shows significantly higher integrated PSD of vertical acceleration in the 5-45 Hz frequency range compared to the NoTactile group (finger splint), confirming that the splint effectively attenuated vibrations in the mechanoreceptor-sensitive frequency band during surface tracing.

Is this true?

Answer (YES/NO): YES